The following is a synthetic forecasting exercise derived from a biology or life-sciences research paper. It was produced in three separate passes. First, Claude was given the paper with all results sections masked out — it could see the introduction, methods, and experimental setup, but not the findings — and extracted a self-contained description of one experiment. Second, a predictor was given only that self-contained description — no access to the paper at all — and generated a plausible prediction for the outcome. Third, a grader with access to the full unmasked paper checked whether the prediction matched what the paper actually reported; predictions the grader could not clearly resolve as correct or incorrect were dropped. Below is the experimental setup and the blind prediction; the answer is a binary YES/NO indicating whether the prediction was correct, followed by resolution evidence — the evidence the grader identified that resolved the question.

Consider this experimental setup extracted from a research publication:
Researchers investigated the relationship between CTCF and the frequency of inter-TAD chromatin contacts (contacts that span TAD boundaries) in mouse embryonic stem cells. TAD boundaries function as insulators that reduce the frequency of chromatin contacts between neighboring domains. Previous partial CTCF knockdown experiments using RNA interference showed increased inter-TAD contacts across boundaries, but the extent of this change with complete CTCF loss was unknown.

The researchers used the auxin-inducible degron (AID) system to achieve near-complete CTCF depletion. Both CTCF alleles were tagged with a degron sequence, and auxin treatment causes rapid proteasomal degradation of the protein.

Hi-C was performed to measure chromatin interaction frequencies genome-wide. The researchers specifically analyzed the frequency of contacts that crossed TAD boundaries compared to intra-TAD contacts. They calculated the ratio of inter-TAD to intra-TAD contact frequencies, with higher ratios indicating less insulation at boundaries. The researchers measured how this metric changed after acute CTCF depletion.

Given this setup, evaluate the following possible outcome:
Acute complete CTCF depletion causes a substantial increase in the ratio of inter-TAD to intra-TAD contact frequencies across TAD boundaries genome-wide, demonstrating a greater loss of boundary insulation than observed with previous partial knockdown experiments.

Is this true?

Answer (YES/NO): NO